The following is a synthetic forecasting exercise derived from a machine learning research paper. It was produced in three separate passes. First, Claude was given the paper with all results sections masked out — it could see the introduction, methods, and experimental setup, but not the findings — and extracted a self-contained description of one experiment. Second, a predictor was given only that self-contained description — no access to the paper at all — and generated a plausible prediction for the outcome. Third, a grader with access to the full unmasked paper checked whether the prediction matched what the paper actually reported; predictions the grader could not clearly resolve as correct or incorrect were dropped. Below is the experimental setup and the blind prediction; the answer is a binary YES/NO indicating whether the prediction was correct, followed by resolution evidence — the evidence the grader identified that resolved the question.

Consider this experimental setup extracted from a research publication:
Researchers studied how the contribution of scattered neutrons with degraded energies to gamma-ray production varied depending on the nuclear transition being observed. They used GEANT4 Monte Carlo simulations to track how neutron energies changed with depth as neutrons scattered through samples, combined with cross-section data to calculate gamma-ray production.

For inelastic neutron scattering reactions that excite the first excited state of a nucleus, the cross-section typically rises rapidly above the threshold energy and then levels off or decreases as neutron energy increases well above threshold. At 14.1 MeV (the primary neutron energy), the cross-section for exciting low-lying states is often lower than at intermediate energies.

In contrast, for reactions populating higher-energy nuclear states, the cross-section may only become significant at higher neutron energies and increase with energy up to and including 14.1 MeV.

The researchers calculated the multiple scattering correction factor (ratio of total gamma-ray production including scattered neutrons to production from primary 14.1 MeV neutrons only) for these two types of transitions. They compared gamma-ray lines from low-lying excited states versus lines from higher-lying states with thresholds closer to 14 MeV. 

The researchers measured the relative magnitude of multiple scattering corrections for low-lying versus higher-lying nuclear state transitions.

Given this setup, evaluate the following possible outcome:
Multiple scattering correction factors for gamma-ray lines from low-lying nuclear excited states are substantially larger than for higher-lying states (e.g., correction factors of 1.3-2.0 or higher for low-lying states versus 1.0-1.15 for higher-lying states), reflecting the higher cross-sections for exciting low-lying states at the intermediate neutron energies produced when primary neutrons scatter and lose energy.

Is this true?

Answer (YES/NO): NO